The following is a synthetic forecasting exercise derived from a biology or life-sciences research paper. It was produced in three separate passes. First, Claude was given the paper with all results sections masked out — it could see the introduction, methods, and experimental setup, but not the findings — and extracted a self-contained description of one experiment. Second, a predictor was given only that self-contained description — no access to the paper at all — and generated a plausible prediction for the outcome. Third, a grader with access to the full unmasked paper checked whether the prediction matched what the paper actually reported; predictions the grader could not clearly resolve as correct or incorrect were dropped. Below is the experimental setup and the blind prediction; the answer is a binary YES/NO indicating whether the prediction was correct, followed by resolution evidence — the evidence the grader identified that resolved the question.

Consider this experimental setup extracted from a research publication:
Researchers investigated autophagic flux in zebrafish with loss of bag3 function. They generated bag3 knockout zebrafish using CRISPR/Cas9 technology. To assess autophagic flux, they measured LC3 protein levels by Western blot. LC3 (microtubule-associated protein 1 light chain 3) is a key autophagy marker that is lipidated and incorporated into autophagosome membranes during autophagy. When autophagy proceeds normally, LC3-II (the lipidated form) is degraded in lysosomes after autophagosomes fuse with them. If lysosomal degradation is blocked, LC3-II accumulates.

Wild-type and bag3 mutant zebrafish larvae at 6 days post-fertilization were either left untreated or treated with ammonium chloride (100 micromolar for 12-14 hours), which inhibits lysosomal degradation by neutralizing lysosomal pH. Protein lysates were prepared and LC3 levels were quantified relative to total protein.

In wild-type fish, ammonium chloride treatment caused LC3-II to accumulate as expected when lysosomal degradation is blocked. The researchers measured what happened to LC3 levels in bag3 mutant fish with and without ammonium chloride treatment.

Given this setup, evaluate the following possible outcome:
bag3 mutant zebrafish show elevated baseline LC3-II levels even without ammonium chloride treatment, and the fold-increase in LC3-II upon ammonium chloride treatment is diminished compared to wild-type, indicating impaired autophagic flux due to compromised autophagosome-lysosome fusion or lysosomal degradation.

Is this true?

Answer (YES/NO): NO